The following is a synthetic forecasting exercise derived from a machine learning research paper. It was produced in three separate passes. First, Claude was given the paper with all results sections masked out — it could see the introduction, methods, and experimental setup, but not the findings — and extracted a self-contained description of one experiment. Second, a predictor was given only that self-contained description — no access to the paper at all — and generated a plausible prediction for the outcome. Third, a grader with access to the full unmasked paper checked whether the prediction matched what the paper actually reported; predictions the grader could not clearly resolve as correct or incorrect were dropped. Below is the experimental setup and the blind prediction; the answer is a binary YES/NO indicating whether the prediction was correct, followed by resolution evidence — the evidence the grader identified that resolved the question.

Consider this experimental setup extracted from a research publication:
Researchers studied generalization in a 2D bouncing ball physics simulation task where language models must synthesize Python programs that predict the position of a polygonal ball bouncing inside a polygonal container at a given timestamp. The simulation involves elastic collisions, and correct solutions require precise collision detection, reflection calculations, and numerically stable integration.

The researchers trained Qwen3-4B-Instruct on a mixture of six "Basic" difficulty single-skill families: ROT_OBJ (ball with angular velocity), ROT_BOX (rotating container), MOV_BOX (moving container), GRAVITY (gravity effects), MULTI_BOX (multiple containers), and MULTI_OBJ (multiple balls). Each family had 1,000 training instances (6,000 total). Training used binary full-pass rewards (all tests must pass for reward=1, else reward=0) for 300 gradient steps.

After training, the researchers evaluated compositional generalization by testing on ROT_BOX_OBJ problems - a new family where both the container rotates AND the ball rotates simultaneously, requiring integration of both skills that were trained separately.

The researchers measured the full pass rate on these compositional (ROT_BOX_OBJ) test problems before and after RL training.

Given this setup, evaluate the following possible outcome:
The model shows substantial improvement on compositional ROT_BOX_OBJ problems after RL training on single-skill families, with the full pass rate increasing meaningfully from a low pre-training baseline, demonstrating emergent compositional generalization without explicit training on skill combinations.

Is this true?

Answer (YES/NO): YES